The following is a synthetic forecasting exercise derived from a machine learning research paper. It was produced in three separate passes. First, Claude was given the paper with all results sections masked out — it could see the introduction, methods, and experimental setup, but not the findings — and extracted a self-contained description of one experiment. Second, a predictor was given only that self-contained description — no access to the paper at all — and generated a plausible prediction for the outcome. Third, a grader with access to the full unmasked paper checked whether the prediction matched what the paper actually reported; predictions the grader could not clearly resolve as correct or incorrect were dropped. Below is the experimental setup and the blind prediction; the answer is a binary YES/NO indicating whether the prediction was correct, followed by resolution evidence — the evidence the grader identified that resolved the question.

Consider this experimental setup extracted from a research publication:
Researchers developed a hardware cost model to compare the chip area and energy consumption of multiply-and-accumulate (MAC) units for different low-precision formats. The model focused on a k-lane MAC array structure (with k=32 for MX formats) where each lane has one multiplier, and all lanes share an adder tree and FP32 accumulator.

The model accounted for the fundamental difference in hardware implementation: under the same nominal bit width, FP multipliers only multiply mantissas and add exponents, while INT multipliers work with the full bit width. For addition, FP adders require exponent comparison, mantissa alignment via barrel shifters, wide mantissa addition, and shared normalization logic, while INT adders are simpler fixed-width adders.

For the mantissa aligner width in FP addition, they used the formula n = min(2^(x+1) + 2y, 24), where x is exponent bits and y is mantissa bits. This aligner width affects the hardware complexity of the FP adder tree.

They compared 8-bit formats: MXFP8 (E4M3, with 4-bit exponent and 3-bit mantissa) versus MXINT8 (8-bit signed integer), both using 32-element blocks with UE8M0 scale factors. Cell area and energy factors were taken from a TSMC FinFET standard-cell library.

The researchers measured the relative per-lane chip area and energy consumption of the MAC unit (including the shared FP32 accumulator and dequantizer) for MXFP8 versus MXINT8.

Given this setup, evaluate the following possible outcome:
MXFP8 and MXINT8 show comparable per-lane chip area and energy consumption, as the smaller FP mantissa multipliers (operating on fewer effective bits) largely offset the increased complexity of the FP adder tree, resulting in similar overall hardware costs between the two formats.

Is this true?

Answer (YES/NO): NO